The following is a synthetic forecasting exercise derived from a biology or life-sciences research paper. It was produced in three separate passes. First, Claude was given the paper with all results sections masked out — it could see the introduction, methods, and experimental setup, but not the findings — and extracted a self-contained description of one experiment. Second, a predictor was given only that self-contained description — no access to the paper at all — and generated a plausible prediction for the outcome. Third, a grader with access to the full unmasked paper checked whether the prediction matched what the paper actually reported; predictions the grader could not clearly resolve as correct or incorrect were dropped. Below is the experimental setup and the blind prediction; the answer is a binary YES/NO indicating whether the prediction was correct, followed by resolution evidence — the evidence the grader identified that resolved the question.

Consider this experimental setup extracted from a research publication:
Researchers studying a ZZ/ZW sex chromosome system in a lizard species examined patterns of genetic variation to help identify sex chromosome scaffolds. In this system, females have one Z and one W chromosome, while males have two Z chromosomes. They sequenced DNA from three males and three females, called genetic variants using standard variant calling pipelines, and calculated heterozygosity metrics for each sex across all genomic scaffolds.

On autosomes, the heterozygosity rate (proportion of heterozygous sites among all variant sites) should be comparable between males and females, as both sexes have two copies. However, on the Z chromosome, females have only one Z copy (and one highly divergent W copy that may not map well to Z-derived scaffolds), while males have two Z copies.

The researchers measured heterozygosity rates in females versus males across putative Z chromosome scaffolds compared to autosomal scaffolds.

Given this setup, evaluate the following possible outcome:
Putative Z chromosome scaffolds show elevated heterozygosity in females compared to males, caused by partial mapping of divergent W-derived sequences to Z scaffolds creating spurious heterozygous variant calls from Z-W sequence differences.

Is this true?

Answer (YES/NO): YES